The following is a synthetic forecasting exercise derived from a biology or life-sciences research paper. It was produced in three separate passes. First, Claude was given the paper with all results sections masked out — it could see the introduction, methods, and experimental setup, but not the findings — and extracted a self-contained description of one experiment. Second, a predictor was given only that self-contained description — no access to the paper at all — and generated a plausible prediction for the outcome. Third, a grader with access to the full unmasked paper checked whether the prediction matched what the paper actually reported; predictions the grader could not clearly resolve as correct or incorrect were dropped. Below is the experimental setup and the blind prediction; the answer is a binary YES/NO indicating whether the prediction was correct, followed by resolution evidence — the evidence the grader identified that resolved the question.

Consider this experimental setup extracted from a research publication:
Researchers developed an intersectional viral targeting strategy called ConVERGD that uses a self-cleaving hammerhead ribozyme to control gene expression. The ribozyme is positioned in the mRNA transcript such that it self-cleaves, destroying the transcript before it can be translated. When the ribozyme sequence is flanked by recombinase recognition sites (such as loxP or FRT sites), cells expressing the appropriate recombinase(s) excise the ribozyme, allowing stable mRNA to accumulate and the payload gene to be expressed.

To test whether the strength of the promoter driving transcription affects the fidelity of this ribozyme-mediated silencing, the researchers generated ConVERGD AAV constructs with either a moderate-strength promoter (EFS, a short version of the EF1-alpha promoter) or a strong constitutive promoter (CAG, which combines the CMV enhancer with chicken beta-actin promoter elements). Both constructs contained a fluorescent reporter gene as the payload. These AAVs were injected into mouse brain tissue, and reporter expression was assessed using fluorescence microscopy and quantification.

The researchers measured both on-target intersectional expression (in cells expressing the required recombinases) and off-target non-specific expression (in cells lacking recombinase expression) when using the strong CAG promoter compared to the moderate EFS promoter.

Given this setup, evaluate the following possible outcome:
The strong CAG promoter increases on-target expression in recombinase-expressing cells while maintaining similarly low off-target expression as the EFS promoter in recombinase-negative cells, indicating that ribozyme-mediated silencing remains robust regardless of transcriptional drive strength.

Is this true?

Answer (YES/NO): NO